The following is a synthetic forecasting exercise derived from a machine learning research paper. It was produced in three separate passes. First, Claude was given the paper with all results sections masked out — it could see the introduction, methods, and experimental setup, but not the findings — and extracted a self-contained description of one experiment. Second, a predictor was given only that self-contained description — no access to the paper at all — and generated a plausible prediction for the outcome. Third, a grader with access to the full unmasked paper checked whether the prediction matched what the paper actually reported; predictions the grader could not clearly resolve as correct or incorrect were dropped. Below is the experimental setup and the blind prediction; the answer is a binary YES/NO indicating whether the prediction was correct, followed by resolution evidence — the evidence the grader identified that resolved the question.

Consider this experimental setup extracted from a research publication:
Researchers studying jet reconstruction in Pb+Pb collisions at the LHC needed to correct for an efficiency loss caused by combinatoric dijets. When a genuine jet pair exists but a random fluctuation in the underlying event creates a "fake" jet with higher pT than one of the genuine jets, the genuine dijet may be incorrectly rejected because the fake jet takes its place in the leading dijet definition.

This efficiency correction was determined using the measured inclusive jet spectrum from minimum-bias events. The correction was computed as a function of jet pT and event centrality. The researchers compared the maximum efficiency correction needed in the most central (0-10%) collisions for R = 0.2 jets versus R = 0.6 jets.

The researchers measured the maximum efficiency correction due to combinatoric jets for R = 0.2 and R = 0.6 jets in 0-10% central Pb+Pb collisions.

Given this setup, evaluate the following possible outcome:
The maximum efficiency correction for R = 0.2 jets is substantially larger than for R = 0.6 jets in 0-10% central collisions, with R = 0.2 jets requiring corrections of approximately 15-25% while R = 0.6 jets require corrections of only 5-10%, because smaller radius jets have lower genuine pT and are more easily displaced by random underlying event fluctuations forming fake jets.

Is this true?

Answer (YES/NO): NO